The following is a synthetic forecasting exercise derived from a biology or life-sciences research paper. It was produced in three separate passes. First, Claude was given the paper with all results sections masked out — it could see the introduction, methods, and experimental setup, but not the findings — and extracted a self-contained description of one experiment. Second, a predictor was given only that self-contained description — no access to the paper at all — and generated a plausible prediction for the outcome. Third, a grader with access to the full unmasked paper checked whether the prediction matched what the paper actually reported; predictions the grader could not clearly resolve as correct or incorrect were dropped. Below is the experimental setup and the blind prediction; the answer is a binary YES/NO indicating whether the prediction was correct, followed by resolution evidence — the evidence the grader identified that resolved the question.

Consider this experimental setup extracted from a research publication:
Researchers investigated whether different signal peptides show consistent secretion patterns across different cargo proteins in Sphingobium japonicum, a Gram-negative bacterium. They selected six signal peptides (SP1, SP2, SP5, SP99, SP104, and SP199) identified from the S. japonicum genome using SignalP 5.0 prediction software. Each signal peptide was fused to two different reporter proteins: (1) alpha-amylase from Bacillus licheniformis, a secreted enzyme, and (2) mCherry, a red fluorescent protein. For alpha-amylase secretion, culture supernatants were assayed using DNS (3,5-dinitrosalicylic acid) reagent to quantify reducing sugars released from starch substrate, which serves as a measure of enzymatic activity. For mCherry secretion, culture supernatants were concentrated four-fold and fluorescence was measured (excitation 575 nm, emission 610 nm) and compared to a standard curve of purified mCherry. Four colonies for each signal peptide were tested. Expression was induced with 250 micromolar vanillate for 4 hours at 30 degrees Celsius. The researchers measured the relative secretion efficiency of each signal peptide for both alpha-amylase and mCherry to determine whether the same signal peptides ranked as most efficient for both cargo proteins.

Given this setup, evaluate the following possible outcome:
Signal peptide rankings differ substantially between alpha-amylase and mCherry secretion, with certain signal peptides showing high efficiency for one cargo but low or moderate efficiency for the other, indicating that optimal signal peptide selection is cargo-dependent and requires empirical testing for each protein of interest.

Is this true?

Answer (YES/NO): YES